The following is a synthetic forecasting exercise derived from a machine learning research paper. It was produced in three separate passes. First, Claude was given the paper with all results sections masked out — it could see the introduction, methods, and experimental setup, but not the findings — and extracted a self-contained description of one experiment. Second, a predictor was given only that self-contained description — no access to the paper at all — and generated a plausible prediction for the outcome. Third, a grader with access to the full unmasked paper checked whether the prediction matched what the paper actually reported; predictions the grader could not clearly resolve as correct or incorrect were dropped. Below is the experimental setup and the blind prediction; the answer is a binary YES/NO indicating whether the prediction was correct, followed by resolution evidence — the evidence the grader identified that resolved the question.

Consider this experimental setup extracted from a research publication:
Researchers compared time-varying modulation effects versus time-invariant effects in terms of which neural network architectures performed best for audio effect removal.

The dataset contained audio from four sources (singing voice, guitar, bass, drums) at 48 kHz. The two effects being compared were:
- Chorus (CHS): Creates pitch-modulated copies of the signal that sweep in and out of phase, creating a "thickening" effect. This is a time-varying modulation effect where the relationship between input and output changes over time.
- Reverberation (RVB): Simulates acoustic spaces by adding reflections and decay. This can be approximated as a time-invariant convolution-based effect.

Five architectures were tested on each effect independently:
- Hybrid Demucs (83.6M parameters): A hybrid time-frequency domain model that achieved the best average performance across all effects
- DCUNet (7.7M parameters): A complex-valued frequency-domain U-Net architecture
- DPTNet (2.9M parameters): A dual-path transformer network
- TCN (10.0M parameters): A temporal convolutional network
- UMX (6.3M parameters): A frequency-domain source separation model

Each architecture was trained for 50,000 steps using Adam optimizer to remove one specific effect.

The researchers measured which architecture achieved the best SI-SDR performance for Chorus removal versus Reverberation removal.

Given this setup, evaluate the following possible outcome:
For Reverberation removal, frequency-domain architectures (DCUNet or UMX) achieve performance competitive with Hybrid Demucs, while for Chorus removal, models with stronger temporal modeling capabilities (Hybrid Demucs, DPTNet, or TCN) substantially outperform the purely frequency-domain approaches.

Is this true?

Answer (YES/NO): NO